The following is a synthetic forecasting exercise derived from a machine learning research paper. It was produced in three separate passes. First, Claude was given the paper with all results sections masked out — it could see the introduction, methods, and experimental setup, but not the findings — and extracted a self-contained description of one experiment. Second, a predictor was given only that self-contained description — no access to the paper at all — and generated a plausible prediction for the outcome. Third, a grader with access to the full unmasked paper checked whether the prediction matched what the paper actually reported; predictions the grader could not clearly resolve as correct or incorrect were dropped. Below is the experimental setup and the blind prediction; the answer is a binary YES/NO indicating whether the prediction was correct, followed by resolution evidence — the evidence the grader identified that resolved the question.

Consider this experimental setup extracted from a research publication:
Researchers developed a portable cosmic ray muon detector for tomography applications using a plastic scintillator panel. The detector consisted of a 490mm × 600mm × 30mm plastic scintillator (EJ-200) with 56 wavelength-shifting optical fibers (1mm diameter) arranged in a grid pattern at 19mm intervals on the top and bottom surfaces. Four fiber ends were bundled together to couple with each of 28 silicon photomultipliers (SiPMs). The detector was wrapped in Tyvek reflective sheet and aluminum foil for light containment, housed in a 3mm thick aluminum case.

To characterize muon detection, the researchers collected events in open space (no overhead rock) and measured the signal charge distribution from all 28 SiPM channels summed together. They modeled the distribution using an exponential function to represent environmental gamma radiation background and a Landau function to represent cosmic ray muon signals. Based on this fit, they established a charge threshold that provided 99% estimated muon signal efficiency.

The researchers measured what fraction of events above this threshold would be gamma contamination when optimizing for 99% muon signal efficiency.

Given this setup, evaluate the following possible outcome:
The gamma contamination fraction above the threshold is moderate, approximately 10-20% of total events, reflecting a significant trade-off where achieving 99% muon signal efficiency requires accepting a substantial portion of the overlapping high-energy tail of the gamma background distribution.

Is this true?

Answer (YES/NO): NO